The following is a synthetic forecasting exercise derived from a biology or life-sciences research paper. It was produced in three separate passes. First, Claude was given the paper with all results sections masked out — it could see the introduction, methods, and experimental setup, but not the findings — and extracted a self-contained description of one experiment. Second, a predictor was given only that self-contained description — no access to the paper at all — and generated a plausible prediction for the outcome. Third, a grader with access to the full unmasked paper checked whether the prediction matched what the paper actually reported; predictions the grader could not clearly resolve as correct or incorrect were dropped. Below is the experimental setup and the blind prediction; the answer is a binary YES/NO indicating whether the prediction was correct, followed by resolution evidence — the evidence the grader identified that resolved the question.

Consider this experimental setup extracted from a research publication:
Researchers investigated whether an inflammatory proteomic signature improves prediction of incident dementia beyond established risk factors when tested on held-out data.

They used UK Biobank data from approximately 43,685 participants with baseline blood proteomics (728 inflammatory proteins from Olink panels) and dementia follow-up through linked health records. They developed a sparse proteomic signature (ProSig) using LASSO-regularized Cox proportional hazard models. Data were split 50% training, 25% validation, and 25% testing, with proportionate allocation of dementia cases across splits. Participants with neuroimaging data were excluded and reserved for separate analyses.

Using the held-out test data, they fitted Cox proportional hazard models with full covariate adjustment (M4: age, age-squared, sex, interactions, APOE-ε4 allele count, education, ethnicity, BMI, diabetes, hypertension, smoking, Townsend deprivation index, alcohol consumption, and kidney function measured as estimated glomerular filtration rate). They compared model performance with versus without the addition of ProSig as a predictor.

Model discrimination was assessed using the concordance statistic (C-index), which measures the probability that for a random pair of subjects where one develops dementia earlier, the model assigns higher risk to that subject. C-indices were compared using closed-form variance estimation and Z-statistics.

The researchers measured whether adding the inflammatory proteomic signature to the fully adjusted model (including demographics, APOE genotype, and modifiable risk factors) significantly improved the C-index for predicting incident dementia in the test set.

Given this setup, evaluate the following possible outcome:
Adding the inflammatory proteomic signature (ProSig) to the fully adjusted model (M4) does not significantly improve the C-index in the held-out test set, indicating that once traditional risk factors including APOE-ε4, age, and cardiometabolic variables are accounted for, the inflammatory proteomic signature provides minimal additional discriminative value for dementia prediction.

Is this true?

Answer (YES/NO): YES